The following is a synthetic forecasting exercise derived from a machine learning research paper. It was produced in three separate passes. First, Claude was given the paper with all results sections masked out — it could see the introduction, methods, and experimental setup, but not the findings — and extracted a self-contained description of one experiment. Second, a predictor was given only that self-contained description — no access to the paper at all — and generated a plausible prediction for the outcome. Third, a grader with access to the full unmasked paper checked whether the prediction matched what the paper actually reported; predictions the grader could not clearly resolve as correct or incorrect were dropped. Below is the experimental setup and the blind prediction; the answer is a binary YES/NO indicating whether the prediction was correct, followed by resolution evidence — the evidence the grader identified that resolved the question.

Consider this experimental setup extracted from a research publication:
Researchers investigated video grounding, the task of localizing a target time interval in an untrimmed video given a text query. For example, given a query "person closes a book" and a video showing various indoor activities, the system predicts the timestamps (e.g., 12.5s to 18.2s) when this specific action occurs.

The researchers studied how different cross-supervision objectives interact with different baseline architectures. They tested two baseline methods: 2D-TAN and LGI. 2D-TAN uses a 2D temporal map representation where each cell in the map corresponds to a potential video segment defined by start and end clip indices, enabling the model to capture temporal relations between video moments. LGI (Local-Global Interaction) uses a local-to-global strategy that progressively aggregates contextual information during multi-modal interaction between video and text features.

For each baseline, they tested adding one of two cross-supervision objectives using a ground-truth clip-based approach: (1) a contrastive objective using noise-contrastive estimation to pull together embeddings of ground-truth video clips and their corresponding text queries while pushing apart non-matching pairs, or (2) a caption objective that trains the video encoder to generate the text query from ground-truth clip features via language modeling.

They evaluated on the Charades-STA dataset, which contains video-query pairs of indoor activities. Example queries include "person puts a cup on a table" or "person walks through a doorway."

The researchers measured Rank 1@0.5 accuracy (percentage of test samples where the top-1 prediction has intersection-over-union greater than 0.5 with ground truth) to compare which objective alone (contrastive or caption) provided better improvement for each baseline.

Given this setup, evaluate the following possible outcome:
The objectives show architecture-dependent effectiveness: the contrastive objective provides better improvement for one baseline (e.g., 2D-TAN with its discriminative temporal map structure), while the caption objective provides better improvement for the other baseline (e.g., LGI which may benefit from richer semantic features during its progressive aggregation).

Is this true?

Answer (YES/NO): YES